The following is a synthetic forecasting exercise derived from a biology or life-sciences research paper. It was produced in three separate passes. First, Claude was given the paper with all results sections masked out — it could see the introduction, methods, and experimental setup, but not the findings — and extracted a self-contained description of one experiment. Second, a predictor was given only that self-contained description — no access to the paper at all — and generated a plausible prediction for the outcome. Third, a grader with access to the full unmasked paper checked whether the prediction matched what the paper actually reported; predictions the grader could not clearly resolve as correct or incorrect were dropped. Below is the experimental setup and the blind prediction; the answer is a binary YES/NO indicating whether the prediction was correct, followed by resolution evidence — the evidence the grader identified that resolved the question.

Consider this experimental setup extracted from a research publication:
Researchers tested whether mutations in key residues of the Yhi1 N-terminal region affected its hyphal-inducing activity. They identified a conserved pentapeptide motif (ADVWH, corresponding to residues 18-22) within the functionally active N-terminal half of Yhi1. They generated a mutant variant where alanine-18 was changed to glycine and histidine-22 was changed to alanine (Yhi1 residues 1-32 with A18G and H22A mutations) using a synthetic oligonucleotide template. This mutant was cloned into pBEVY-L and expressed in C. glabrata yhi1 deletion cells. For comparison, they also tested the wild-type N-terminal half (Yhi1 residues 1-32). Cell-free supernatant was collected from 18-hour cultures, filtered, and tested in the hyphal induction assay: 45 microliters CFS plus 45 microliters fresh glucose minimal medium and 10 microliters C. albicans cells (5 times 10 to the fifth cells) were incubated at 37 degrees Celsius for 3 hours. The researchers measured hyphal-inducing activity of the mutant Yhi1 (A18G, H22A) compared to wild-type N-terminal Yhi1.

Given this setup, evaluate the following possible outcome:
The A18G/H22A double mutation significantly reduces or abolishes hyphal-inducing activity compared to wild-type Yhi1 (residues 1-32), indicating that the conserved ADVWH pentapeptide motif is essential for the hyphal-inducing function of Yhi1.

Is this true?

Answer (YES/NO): YES